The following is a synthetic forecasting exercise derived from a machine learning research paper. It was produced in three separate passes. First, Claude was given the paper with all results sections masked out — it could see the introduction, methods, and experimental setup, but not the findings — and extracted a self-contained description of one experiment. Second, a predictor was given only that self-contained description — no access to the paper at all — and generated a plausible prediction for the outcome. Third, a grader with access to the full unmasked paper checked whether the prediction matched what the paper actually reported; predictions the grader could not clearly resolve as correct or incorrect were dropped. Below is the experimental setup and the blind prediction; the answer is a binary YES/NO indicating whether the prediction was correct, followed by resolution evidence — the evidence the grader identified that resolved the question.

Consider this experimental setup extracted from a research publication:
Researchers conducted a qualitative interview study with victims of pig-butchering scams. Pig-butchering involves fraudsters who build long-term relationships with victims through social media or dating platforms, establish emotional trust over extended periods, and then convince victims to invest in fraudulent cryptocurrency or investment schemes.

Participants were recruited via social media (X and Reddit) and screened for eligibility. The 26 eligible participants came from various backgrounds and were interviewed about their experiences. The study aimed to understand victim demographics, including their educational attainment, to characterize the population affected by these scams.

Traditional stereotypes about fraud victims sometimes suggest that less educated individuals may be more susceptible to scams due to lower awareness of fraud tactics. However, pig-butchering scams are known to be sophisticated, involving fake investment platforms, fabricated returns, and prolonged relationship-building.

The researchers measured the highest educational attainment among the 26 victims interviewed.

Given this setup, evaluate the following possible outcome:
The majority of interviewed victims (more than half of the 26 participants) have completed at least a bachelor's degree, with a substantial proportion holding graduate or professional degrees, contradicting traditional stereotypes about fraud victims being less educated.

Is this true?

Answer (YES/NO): YES